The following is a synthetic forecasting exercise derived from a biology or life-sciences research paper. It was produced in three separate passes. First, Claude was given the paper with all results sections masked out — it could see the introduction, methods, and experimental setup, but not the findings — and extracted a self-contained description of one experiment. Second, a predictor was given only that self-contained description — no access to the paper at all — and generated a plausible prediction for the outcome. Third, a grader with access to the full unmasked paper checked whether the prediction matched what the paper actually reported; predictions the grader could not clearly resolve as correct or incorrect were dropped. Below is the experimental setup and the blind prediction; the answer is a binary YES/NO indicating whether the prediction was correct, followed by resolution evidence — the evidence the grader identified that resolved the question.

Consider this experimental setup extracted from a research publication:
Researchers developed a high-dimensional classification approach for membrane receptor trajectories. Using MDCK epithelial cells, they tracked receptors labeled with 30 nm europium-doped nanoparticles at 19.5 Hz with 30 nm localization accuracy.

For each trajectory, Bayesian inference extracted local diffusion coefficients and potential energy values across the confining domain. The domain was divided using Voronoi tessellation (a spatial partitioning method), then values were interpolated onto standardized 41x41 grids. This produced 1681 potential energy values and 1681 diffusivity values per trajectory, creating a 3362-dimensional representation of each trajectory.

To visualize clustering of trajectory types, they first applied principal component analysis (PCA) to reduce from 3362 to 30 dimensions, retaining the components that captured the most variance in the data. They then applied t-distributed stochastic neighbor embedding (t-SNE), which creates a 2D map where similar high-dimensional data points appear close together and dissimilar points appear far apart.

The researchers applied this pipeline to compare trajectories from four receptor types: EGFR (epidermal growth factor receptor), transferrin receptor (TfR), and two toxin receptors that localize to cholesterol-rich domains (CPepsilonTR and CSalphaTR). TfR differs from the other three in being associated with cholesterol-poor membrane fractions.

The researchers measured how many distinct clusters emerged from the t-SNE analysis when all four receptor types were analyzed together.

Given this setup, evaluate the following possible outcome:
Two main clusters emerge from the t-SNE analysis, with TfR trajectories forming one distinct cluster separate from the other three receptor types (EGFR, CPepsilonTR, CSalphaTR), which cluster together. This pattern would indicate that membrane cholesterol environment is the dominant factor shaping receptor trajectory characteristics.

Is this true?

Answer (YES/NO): YES